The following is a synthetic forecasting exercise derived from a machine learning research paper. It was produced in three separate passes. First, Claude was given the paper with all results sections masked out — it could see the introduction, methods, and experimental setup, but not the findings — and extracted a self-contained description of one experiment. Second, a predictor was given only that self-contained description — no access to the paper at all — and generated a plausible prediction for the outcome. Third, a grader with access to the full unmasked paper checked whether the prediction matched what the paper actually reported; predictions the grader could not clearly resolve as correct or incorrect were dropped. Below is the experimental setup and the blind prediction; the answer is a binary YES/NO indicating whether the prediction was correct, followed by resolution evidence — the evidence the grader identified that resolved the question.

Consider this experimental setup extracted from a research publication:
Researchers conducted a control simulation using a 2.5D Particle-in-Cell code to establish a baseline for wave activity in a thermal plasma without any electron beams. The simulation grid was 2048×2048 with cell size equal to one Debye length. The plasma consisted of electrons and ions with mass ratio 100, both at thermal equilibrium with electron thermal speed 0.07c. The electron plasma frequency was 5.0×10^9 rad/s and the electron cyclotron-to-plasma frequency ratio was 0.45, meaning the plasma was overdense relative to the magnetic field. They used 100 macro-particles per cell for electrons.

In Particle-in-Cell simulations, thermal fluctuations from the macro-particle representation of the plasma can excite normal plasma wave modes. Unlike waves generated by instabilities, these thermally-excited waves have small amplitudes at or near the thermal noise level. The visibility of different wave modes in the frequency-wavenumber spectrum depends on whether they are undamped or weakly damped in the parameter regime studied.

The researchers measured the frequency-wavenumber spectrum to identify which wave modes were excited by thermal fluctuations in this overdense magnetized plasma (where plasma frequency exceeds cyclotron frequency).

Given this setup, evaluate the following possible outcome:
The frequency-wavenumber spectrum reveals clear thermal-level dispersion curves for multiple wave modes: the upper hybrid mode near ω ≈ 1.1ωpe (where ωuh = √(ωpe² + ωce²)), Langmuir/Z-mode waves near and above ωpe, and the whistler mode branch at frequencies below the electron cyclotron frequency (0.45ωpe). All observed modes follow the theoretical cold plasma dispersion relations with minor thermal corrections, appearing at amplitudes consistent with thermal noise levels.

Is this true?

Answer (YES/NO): NO